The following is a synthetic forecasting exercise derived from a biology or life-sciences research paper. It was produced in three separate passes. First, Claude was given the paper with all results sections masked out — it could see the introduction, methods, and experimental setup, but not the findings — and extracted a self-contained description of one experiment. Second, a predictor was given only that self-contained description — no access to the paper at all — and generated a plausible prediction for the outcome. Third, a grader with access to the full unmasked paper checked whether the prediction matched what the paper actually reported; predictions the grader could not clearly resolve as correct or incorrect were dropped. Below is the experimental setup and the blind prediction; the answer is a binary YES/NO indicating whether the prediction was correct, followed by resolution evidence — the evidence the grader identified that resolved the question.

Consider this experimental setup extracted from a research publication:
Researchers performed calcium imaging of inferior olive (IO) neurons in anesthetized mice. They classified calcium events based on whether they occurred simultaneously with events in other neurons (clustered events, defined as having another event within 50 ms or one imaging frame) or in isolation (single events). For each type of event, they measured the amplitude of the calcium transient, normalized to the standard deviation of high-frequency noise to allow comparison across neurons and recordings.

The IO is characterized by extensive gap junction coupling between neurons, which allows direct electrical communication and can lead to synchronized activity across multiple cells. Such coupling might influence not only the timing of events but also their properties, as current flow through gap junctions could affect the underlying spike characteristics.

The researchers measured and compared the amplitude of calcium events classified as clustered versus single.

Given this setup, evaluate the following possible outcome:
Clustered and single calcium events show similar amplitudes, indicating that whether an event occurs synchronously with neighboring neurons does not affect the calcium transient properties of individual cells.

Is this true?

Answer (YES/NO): NO